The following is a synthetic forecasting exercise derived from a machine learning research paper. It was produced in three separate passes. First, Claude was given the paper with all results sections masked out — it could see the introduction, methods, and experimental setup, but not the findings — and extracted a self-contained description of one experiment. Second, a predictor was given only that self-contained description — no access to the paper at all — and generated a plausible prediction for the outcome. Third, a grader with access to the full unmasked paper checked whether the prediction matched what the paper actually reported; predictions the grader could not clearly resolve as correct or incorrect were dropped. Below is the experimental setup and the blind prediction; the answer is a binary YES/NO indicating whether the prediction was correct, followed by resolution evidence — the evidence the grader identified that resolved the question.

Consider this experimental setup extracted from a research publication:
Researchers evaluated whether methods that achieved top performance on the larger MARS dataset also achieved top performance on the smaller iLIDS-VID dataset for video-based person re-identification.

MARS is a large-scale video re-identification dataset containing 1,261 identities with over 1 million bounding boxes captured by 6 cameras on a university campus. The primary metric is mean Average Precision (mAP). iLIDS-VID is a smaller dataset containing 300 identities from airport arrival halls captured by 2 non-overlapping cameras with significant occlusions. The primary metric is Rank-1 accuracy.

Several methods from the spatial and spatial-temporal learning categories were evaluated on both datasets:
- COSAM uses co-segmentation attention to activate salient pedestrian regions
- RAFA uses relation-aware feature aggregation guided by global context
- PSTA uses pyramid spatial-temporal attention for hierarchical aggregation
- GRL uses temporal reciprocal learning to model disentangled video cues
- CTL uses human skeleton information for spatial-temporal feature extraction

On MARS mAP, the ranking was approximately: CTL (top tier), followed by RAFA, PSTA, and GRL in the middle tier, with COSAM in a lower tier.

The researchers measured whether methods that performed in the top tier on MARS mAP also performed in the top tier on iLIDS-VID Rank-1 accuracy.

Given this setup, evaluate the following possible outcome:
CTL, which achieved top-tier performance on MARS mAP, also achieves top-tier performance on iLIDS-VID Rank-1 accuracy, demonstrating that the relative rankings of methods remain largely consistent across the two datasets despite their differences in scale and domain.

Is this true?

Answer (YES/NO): NO